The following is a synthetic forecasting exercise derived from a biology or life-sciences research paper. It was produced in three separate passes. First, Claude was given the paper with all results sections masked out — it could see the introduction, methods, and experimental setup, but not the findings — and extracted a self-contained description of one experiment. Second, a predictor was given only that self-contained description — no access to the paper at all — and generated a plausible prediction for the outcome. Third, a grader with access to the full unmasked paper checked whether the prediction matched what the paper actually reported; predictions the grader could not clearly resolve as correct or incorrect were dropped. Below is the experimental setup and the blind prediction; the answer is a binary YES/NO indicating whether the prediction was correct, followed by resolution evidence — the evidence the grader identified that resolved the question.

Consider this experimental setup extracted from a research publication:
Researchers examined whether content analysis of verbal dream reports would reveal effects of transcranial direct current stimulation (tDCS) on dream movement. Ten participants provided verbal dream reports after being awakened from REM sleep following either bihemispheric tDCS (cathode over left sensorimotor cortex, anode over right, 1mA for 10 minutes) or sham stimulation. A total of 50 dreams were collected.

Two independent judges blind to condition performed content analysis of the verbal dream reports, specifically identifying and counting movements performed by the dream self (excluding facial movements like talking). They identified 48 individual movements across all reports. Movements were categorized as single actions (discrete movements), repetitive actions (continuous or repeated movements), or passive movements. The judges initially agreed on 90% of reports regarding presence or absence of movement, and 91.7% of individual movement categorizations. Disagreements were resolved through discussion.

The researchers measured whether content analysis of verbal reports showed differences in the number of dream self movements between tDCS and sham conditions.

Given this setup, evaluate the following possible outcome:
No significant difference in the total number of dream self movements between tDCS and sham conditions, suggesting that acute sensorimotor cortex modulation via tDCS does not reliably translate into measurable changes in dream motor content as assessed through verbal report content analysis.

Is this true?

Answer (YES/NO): YES